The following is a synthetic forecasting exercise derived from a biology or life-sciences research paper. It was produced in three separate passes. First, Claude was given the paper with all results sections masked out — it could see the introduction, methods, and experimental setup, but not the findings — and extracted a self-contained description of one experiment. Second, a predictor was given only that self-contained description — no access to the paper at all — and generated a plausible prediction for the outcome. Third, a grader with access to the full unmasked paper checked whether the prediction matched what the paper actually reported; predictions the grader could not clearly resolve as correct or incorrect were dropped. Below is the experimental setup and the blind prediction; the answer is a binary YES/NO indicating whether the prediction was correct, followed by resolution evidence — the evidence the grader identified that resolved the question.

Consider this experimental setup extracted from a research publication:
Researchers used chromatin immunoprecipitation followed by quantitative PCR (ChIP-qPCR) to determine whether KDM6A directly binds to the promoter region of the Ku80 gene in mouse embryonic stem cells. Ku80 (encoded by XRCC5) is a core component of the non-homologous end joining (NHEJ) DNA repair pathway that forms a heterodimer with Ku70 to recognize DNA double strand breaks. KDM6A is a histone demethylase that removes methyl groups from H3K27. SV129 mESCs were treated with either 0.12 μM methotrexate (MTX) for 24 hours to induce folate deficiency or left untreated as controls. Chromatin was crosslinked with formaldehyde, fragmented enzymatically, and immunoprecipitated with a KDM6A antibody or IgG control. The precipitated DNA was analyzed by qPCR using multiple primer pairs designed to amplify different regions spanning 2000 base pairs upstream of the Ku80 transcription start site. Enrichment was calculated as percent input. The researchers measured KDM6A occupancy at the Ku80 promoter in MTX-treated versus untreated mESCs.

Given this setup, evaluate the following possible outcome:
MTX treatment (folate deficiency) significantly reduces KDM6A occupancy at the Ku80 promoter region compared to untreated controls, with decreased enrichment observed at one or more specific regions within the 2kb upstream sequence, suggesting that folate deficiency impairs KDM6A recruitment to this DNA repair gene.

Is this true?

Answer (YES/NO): NO